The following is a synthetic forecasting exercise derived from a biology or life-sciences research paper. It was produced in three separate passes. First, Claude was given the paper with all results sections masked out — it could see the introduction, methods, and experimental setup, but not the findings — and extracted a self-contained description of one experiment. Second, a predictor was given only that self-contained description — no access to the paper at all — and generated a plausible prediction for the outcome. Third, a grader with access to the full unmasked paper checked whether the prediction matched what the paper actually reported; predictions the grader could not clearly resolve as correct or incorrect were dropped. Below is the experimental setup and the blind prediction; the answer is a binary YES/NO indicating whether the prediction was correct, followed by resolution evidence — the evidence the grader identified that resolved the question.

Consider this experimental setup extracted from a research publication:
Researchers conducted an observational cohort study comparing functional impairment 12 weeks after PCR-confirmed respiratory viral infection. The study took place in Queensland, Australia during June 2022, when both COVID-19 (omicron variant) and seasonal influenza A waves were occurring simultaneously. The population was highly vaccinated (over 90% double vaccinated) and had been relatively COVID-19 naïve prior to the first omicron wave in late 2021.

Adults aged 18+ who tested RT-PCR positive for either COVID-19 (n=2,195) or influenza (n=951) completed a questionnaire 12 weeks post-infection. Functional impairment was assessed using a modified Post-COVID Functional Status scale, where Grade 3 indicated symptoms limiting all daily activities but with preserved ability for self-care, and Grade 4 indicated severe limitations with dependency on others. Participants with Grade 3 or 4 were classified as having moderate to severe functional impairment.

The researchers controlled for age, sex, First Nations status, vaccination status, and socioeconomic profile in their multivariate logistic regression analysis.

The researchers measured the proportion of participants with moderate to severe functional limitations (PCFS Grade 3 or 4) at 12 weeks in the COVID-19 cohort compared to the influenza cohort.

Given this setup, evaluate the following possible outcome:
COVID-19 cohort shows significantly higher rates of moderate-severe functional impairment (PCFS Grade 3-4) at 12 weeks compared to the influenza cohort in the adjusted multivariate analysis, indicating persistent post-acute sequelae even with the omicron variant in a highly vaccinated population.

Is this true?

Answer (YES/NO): NO